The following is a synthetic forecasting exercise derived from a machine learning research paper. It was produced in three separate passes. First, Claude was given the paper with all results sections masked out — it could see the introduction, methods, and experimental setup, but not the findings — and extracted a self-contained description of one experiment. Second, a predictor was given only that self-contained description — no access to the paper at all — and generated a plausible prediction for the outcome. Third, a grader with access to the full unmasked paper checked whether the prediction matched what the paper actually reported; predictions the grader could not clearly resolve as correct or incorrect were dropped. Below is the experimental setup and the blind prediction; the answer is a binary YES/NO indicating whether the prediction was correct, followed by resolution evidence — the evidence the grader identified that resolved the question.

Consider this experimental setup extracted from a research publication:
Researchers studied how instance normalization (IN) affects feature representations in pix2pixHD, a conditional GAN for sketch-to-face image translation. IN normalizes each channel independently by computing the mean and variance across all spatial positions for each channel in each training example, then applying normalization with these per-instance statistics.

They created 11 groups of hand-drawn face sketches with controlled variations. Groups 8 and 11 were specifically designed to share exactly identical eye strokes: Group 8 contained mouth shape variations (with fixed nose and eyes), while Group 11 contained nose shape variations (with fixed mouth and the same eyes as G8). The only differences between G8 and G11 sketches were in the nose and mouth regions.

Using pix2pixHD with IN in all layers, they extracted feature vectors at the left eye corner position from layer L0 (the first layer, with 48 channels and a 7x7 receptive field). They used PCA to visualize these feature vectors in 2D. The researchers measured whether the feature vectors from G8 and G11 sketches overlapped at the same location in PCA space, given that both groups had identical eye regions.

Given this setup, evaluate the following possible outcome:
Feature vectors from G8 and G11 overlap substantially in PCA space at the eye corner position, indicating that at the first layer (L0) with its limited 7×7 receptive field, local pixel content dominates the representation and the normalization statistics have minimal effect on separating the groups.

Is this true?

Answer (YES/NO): NO